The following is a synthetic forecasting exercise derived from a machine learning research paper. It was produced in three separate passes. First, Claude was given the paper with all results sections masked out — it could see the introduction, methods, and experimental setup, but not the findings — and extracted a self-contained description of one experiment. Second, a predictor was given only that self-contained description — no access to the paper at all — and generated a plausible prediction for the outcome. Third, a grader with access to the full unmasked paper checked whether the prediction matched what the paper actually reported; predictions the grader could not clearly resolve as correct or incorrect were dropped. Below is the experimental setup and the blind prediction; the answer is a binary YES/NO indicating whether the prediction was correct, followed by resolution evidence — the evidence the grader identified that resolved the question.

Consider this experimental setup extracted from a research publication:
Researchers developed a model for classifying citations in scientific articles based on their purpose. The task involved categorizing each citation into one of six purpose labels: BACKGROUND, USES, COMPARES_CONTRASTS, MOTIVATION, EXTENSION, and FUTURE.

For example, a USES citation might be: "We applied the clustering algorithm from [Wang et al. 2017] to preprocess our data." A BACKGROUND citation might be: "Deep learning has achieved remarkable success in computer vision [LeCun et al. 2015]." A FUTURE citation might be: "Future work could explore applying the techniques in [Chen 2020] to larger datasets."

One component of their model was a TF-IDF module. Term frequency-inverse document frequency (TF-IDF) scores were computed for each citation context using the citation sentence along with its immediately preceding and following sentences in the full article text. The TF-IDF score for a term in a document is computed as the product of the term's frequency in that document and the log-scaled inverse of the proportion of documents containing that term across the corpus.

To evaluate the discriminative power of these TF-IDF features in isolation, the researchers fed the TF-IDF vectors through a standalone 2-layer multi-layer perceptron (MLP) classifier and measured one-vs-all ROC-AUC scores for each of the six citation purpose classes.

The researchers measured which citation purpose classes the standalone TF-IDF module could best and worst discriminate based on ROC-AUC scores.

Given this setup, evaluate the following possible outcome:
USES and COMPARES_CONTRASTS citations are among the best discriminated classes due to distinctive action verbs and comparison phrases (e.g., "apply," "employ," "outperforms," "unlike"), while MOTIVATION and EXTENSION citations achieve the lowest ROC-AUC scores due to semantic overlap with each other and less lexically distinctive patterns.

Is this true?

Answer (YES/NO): NO